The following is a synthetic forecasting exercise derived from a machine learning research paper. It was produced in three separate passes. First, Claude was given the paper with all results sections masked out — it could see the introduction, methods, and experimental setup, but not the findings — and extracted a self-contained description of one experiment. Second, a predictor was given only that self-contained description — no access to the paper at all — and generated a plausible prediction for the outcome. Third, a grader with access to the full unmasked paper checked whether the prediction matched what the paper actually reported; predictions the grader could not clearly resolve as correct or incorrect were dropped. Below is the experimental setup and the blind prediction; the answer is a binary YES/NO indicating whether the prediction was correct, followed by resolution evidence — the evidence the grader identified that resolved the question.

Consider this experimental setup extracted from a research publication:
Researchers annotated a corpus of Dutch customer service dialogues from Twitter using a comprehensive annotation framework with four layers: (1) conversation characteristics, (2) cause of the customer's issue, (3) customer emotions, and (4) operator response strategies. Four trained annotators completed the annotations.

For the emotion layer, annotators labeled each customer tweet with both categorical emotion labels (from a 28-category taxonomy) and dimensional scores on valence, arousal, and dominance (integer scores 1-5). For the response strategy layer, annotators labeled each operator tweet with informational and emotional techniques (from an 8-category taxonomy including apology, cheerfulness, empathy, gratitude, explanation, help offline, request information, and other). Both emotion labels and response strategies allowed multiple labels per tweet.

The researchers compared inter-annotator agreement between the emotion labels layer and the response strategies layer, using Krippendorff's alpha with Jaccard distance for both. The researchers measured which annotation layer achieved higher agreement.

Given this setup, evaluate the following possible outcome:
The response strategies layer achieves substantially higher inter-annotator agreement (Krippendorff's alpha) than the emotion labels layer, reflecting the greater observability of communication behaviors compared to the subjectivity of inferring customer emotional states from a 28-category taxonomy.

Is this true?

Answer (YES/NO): YES